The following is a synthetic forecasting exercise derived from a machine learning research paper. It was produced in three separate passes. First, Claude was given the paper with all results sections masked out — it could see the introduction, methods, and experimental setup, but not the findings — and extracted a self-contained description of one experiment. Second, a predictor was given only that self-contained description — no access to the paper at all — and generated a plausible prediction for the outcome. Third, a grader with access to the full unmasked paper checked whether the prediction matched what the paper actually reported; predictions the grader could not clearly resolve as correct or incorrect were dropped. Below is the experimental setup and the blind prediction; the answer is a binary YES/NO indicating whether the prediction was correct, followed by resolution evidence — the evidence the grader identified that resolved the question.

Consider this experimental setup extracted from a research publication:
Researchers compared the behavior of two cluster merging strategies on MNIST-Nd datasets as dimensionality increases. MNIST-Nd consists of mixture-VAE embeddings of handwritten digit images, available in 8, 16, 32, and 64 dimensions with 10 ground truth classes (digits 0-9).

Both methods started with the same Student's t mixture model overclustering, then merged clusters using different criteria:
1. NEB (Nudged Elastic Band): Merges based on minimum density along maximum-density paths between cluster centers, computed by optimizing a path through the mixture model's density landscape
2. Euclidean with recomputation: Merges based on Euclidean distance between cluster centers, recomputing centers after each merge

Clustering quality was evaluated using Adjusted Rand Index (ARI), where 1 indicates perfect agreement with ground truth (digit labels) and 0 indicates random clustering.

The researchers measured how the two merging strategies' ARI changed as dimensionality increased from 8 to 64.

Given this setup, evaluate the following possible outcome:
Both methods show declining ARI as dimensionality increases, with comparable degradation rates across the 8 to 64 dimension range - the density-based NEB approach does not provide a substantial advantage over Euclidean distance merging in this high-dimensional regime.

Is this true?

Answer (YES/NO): NO